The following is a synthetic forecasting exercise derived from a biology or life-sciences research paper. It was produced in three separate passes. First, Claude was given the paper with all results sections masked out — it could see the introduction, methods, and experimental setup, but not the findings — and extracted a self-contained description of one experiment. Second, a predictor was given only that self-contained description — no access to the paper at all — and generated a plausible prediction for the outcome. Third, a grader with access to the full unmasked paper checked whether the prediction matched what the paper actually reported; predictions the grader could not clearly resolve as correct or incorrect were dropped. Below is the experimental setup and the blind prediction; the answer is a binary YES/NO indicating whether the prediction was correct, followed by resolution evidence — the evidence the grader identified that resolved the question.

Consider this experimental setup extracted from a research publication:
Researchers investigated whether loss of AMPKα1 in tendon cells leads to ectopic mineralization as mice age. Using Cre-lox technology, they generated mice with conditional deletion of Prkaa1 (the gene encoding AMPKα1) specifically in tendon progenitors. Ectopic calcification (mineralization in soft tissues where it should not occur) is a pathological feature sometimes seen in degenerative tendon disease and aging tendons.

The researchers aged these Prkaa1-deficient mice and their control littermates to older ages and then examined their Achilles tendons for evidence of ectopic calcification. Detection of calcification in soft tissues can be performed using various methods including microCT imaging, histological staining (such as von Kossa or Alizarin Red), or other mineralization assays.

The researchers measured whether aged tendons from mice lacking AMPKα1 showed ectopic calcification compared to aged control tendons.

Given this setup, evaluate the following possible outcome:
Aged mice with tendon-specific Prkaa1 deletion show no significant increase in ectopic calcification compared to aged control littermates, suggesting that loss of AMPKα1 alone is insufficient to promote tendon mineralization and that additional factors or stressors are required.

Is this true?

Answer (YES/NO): NO